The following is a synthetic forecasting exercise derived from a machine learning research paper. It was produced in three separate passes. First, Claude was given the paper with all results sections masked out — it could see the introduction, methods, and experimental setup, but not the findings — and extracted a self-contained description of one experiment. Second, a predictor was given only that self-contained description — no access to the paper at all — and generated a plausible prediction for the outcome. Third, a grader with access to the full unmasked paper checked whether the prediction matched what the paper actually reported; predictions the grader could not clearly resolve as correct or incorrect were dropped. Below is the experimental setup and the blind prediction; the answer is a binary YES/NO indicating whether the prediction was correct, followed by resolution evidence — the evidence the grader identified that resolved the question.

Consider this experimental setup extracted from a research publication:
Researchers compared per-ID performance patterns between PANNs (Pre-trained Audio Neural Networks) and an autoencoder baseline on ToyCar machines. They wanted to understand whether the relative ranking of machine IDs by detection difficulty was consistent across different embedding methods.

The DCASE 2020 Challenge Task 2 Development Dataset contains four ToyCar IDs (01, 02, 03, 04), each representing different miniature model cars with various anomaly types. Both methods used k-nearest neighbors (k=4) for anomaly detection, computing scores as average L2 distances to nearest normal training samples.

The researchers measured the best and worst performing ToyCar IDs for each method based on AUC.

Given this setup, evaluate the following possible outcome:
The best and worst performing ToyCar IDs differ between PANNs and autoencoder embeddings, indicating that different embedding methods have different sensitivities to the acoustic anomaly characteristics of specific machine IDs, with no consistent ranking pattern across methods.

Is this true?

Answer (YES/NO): NO